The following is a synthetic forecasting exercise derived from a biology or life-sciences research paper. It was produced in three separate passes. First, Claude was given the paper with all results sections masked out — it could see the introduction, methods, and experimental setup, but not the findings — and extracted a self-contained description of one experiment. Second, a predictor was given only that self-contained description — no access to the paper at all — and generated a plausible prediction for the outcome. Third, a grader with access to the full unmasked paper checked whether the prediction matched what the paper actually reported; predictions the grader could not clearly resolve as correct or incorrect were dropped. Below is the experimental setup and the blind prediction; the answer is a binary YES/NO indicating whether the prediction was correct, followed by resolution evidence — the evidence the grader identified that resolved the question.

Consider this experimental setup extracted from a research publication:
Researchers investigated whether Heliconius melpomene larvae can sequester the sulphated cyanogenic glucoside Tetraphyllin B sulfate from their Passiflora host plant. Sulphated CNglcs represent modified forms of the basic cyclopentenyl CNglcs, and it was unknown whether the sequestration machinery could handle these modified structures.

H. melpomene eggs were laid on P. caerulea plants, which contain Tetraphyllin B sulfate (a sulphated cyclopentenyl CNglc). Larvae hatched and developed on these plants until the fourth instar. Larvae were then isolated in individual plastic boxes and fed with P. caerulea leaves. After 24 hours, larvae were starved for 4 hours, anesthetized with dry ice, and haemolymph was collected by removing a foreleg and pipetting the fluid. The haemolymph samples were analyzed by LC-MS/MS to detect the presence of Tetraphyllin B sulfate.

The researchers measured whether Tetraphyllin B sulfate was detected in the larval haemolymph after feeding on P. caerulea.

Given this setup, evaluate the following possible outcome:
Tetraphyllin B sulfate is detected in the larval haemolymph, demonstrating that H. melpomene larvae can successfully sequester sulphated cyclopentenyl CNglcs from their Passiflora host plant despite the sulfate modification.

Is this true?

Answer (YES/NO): NO